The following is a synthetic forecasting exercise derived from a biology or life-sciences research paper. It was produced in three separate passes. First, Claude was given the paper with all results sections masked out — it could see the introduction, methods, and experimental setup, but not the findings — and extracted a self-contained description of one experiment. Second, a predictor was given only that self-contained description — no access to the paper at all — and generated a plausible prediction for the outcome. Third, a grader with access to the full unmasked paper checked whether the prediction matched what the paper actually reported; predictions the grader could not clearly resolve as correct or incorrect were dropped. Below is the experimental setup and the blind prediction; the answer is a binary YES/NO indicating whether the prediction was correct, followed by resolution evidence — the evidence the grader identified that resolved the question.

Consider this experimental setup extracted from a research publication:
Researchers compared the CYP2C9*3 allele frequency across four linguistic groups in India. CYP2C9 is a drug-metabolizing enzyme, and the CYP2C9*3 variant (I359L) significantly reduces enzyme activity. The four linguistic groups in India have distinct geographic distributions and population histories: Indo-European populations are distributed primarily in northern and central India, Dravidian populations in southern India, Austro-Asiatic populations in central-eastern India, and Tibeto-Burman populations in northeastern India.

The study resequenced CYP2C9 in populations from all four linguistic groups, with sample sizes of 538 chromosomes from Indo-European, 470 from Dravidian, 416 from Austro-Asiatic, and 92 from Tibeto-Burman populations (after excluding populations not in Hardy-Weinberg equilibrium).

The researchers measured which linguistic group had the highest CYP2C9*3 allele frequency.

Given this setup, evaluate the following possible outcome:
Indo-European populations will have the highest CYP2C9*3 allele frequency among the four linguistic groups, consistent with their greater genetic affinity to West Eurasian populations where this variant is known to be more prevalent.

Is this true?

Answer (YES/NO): NO